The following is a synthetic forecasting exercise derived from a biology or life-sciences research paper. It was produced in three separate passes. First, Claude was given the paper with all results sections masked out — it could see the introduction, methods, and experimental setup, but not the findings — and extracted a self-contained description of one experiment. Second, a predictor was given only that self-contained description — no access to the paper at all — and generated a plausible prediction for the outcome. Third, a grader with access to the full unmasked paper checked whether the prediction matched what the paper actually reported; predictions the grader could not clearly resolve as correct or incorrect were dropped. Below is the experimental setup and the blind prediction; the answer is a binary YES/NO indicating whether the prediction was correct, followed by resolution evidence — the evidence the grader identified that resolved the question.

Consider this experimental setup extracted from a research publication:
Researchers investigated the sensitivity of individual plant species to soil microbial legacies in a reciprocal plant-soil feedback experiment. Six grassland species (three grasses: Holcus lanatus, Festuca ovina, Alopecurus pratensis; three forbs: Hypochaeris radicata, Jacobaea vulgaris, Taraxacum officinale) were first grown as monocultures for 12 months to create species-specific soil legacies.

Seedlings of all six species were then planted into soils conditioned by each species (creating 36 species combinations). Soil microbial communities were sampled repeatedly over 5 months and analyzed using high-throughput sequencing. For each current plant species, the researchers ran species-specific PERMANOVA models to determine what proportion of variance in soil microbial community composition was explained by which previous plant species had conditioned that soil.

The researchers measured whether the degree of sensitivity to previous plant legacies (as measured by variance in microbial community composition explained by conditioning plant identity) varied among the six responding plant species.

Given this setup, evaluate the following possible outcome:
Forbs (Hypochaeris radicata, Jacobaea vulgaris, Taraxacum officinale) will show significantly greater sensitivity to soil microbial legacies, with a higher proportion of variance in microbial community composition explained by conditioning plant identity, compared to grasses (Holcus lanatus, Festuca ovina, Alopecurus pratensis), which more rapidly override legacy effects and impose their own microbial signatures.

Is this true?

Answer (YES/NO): NO